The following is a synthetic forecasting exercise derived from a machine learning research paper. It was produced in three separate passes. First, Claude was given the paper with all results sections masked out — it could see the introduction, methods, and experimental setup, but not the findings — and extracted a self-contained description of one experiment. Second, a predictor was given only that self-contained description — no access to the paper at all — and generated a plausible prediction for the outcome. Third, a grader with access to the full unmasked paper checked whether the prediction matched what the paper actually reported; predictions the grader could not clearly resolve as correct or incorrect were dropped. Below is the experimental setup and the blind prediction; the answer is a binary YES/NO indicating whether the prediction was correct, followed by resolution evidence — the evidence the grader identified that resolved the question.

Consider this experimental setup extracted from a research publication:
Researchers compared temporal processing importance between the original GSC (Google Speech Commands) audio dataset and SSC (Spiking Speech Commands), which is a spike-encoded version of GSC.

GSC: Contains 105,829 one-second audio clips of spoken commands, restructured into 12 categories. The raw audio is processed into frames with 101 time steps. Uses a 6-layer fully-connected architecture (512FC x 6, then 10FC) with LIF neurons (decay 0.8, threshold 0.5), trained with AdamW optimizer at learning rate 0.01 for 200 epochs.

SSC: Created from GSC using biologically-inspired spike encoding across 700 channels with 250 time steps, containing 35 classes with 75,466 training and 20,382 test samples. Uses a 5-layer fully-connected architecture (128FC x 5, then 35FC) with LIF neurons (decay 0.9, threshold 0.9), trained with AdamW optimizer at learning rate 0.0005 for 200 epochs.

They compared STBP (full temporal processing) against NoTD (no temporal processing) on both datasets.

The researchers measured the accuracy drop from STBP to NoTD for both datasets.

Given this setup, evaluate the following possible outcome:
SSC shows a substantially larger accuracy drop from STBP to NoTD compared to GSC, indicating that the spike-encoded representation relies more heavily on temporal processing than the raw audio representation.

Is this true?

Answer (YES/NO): YES